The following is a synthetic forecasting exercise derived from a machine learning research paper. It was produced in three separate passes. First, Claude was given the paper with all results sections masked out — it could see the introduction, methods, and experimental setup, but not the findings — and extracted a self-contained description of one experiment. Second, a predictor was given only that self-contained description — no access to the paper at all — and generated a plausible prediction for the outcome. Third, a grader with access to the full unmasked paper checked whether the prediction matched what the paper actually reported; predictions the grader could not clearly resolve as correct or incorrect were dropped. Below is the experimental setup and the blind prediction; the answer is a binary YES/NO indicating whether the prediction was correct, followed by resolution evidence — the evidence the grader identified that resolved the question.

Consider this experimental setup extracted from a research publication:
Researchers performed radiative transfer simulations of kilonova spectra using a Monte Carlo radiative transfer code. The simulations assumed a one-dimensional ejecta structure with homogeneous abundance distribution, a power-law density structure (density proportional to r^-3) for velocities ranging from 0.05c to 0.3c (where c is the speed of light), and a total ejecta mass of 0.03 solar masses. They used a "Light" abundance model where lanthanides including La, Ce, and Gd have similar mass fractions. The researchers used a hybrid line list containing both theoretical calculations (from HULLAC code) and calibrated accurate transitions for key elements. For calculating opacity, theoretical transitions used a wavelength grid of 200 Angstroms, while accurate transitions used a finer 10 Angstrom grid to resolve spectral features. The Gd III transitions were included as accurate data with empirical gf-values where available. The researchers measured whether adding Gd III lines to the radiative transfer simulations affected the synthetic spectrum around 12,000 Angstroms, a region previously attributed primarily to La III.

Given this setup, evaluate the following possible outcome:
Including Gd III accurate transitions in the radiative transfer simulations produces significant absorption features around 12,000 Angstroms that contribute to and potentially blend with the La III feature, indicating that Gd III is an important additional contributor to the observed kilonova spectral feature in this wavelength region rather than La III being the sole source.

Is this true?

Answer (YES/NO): YES